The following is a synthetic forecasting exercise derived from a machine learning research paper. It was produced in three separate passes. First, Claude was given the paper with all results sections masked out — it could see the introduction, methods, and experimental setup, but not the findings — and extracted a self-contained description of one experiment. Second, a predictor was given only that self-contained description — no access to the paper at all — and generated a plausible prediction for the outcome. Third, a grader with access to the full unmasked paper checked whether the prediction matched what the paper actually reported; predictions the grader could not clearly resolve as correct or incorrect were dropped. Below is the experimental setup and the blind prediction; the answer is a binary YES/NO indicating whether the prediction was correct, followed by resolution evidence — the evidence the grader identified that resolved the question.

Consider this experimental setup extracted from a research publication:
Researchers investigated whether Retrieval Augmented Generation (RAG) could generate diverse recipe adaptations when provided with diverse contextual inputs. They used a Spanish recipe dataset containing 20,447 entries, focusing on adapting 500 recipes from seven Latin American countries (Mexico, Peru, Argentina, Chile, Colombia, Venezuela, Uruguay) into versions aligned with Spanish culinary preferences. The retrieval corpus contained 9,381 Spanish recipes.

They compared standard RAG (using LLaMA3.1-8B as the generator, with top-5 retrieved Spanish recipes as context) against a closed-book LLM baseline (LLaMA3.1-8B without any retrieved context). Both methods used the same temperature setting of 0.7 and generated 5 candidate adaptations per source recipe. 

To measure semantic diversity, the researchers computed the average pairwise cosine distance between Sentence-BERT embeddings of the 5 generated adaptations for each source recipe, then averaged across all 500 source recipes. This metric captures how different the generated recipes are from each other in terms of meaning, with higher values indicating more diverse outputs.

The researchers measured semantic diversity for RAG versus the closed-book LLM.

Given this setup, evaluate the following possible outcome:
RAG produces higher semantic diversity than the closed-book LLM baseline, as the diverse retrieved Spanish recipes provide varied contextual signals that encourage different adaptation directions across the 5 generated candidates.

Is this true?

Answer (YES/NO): NO